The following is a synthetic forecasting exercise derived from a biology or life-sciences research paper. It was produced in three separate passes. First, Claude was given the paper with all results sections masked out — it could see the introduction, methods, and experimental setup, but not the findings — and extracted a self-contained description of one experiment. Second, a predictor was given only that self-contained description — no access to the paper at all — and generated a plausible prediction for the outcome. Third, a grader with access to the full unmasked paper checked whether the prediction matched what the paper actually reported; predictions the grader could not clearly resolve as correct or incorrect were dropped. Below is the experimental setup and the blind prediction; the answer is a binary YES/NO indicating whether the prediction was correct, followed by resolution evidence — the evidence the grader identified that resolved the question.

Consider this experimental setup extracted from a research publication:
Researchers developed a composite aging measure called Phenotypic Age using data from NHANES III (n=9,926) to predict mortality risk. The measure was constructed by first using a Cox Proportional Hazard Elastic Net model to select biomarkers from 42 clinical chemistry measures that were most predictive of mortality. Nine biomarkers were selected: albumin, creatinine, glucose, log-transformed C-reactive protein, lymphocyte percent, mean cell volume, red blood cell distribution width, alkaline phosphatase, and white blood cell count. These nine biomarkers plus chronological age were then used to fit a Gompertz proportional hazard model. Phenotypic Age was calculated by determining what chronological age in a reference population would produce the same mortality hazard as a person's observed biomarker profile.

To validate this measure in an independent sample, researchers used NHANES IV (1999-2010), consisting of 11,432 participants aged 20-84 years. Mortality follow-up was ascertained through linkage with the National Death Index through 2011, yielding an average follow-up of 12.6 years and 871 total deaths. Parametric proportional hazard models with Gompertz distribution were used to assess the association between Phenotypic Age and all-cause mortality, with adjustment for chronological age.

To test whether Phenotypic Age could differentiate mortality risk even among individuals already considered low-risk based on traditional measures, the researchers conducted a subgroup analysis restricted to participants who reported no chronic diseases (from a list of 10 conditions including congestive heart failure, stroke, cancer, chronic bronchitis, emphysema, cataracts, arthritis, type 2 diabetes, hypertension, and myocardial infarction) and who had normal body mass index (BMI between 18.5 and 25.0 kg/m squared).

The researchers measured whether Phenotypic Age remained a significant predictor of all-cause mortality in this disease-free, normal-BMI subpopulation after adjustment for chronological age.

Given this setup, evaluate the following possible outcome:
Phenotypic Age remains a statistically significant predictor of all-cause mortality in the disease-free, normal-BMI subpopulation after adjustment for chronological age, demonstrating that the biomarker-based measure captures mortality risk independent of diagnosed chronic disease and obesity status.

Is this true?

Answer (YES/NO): YES